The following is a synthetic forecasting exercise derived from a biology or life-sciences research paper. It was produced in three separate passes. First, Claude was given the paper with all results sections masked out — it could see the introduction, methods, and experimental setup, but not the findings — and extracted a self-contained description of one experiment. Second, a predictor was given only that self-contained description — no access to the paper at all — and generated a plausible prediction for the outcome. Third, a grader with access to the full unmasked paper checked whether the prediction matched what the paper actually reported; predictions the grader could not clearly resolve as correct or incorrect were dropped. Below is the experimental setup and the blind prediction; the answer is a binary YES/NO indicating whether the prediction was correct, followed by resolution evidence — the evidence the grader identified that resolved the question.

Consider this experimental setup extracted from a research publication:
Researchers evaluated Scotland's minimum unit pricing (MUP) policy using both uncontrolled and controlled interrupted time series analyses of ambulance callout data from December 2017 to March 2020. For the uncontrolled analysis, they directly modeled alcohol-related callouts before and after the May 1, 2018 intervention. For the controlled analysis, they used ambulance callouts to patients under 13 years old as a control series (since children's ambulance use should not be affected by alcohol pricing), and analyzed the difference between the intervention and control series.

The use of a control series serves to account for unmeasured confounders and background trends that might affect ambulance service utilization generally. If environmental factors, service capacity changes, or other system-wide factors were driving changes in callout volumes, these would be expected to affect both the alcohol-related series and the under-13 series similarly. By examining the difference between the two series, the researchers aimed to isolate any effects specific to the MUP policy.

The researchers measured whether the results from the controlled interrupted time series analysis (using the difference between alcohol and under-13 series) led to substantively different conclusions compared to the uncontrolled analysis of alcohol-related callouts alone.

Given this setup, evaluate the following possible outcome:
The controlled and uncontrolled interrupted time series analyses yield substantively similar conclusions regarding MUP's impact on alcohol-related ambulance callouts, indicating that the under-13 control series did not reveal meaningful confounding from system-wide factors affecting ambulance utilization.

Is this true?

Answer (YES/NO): YES